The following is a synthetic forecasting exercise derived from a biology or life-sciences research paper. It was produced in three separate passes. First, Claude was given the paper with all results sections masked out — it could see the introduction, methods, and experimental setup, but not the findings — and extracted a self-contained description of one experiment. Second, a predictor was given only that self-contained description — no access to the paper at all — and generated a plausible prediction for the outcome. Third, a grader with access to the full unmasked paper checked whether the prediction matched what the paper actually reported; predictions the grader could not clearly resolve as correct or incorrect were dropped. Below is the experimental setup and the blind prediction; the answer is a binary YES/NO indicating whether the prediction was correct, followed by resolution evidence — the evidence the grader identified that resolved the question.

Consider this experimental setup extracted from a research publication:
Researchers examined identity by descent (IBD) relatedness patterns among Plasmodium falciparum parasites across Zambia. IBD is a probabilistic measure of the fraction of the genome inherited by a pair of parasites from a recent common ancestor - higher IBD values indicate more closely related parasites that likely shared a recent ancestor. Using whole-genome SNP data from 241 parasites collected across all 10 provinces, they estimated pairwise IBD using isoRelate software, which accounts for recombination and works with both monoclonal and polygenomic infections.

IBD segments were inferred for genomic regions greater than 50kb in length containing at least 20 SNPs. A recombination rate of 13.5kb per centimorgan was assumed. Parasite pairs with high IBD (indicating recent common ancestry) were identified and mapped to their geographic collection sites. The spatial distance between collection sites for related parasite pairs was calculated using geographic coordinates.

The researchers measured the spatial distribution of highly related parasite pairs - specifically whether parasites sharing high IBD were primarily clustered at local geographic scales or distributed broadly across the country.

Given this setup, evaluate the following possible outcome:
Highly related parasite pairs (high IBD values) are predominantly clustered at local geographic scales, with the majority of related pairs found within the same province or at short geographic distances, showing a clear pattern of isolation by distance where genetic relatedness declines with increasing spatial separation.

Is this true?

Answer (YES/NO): NO